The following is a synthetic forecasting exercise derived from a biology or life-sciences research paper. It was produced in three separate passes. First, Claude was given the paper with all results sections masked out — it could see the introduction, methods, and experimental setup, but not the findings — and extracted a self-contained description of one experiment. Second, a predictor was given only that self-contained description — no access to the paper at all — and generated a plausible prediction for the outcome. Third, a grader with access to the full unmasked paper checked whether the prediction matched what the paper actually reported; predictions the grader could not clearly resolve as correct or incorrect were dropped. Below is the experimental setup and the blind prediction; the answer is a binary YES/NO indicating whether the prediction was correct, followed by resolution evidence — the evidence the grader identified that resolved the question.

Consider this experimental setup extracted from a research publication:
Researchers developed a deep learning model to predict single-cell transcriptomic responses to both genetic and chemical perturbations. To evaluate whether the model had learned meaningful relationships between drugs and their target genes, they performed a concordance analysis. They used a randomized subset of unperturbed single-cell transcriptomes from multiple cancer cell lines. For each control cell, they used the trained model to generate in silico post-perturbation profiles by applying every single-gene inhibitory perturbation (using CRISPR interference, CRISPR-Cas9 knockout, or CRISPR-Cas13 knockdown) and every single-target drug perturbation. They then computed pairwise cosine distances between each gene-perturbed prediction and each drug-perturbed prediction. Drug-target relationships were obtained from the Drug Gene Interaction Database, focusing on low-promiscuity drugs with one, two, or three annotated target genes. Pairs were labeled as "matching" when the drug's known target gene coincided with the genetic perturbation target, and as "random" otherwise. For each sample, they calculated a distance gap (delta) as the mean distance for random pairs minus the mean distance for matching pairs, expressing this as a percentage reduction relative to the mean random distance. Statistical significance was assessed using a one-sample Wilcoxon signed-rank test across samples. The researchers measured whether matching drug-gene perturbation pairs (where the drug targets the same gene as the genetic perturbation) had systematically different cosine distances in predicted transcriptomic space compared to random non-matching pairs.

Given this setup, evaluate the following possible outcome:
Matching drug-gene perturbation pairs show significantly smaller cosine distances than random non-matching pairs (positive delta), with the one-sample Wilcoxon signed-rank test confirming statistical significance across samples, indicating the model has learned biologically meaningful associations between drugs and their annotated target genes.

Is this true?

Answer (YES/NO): YES